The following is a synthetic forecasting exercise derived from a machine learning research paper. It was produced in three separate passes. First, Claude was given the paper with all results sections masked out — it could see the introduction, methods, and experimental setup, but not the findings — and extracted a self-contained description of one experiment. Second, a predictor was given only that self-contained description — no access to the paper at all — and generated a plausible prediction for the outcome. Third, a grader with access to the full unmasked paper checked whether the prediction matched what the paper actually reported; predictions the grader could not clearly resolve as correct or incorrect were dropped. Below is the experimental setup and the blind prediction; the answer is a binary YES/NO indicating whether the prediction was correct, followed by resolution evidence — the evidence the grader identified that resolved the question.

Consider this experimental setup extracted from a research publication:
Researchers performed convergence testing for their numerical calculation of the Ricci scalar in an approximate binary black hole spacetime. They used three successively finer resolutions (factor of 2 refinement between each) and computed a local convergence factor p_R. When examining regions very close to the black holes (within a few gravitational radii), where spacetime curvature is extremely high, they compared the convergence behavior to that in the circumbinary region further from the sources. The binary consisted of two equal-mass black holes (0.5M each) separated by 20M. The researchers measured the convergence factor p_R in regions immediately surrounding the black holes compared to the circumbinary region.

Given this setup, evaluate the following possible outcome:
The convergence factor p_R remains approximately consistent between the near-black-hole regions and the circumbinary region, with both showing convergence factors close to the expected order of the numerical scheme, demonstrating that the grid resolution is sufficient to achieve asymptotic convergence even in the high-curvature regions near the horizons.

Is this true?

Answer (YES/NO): NO